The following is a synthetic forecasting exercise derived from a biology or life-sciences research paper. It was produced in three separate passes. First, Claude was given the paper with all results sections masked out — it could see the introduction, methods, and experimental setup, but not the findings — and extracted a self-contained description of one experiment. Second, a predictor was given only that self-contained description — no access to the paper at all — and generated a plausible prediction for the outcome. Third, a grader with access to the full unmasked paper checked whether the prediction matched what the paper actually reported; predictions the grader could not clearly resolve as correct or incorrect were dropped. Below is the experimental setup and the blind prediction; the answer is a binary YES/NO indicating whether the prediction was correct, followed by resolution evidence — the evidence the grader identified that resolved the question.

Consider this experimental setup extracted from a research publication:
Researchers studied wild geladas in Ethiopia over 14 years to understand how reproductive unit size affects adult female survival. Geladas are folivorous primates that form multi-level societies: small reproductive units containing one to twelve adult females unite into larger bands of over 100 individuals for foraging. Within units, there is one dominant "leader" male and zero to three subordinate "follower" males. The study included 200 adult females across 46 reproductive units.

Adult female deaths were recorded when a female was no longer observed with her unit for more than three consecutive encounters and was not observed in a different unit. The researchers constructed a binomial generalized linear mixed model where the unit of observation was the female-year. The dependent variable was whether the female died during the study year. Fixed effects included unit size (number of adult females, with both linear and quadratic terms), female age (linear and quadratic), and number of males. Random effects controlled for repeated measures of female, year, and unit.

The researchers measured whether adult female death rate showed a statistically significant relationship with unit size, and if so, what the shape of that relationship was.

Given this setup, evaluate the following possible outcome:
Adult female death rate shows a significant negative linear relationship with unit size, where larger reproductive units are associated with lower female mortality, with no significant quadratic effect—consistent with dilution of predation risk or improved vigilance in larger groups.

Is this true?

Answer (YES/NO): YES